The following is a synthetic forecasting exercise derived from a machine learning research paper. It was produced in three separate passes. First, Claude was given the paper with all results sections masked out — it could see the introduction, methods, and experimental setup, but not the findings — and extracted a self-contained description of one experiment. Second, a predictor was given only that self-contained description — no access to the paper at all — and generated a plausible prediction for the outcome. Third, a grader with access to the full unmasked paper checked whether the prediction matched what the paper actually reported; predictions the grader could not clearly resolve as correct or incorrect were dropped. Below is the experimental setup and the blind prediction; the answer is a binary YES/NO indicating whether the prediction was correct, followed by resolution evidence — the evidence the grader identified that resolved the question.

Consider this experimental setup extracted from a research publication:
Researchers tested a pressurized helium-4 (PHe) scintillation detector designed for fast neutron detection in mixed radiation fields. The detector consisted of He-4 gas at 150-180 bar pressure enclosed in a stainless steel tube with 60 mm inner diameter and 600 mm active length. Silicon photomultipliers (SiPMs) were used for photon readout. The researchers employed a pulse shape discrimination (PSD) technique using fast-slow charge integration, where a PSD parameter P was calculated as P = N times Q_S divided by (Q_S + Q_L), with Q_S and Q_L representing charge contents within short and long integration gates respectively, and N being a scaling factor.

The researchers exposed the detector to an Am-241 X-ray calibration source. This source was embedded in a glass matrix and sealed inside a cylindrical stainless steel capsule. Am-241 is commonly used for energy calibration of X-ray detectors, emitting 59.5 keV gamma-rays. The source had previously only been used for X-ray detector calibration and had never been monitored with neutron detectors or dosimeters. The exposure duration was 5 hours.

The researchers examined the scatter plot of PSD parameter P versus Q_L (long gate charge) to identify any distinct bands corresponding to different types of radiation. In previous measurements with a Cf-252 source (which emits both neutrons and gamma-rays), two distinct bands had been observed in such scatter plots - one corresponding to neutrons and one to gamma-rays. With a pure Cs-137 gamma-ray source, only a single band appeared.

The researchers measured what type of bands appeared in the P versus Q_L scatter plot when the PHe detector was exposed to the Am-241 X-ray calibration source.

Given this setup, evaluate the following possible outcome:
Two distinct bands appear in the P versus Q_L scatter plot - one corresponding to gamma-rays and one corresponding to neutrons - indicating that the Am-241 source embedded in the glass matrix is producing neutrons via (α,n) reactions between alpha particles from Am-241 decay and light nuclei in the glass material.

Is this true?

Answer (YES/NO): YES